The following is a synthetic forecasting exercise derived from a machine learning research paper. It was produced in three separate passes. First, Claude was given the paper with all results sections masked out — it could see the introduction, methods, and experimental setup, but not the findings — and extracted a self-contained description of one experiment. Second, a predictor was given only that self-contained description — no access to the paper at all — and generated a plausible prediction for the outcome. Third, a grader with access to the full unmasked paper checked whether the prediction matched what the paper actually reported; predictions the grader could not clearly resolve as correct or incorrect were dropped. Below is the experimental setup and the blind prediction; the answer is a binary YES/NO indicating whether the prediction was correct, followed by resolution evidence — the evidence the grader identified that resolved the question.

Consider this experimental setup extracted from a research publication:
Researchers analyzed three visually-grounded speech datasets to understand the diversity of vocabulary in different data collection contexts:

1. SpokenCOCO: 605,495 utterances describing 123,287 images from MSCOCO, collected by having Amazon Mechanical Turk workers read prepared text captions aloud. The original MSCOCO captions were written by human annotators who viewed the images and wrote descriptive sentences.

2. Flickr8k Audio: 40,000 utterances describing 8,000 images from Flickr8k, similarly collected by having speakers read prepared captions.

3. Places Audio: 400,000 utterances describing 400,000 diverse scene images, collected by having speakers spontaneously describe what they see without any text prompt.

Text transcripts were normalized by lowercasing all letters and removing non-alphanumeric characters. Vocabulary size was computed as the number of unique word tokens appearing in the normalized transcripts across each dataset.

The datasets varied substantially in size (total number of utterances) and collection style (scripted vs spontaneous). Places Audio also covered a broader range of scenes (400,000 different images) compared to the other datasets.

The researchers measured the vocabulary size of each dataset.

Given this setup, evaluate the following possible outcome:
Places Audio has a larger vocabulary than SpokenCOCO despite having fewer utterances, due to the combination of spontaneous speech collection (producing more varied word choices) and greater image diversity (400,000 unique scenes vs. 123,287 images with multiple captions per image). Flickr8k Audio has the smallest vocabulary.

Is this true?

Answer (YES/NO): YES